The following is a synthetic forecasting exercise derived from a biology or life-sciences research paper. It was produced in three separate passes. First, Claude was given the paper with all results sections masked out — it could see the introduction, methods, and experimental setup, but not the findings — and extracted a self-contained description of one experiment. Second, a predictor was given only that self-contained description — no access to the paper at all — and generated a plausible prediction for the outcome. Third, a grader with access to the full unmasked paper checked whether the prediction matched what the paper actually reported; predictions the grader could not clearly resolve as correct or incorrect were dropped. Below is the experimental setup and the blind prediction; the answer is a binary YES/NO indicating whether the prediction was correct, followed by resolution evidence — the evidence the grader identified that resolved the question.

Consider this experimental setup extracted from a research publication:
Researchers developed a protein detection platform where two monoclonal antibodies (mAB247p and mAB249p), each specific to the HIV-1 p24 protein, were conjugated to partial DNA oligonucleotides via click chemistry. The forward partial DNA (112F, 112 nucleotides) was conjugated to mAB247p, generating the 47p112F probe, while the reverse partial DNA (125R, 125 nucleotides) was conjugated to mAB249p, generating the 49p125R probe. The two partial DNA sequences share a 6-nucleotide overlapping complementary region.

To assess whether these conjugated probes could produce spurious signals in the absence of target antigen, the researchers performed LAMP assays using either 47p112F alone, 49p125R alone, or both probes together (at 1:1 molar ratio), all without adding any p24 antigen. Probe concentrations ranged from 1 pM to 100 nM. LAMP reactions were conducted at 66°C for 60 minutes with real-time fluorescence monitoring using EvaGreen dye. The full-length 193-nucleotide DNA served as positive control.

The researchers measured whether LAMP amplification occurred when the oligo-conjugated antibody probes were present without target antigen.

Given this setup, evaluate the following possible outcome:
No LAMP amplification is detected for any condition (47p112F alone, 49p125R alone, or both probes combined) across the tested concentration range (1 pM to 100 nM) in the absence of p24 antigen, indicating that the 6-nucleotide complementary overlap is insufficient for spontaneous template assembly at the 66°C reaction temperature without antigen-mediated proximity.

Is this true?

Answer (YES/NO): NO